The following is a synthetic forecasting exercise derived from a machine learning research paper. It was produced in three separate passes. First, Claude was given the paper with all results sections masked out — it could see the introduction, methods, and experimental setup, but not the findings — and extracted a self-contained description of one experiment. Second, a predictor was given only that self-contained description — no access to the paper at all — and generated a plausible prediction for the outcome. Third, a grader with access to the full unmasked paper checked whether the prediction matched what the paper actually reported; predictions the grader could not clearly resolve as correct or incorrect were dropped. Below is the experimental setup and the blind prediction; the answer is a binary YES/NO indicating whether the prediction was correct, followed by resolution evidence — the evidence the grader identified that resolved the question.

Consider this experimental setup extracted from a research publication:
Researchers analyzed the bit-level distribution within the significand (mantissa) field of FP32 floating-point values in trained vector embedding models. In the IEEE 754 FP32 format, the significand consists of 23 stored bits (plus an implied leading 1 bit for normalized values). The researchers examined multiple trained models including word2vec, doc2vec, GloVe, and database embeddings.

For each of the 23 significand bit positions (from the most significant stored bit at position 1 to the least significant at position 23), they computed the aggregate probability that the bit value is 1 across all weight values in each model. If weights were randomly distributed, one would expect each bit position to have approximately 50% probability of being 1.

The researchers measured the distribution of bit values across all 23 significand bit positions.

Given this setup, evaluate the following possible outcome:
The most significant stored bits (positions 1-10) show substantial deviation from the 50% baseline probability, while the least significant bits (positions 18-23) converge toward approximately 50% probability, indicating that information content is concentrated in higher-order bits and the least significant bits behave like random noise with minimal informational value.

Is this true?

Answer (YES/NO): NO